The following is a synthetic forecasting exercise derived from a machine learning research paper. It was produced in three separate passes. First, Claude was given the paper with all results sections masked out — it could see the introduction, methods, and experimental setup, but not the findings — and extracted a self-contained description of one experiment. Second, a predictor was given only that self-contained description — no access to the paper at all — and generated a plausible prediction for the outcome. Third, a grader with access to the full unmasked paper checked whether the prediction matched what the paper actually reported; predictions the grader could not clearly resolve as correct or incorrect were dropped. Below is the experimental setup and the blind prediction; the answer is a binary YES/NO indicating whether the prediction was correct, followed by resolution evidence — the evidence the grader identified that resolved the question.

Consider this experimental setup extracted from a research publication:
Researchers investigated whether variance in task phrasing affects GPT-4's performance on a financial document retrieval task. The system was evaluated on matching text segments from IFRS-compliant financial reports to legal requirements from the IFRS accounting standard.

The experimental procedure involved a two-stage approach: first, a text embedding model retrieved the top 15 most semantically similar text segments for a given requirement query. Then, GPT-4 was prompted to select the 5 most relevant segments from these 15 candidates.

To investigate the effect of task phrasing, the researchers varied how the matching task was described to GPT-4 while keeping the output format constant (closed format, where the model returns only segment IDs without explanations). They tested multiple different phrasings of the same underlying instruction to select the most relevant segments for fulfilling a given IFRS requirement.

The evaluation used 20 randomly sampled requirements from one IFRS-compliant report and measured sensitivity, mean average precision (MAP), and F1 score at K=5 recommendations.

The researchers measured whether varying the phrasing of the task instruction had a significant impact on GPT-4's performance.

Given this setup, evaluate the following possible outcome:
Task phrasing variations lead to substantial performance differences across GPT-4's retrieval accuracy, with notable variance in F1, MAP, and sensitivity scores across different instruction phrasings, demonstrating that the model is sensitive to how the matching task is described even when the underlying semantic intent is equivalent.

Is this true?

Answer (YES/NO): NO